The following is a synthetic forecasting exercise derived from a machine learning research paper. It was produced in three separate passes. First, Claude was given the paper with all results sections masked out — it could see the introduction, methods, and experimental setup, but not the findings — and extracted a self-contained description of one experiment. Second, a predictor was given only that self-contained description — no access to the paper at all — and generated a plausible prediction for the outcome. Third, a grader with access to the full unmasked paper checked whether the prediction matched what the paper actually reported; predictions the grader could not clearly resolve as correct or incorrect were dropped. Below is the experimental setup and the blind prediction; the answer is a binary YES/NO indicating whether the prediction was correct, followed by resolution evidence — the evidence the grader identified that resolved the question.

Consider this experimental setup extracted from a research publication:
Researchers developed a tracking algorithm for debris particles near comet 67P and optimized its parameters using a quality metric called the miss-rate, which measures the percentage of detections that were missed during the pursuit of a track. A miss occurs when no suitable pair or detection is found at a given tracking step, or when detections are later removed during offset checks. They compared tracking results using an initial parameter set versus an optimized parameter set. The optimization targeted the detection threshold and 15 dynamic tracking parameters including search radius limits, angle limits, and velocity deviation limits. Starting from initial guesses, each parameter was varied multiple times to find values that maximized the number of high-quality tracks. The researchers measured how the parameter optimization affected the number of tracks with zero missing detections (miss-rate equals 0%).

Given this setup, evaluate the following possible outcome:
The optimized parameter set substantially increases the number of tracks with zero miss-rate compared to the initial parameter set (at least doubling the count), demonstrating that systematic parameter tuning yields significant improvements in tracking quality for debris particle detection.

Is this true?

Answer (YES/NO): NO